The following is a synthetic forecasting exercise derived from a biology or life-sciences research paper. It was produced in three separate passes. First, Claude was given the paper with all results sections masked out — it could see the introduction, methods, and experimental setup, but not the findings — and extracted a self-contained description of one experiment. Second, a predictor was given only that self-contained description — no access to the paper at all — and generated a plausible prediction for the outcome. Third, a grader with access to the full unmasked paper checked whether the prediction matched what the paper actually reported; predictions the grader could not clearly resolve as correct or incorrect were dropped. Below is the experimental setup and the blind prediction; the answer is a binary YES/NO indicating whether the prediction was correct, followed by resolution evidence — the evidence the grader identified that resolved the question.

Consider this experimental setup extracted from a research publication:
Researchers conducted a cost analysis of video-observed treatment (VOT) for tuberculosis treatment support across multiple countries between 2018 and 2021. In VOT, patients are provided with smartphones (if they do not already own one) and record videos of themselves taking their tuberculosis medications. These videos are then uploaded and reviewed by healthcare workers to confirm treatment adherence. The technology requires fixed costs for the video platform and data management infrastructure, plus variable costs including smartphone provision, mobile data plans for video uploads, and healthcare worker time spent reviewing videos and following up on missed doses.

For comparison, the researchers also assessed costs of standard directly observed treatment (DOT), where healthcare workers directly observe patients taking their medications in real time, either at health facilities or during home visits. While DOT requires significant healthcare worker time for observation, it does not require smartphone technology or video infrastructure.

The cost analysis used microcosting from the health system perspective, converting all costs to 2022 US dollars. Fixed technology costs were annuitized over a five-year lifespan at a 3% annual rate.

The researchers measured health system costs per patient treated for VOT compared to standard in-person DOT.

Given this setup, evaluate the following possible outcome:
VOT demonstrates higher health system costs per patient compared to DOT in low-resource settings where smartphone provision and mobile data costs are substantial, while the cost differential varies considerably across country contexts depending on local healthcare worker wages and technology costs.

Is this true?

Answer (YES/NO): NO